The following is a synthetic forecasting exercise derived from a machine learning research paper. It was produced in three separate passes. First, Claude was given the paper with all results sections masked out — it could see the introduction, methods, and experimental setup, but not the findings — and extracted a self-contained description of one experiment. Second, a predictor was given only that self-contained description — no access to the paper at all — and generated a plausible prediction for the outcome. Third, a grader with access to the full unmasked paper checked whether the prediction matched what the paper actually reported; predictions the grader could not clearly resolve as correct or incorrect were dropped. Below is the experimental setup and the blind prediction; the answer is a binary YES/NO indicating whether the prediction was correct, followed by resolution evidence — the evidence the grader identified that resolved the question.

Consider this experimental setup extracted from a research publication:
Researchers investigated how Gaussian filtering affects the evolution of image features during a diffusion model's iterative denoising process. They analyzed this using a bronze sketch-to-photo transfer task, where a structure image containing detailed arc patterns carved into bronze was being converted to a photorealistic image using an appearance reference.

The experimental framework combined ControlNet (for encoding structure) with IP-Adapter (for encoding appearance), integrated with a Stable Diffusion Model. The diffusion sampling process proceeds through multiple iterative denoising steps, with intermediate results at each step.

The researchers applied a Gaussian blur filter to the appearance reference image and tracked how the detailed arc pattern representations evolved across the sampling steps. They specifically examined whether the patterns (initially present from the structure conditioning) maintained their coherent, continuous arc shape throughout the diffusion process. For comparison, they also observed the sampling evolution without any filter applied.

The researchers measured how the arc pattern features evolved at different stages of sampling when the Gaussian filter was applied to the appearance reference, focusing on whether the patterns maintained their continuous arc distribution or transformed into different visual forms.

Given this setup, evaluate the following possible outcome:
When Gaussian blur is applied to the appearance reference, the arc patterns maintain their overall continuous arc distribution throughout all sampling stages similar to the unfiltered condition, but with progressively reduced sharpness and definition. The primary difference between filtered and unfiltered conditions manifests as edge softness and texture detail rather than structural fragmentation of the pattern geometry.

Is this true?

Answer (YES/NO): NO